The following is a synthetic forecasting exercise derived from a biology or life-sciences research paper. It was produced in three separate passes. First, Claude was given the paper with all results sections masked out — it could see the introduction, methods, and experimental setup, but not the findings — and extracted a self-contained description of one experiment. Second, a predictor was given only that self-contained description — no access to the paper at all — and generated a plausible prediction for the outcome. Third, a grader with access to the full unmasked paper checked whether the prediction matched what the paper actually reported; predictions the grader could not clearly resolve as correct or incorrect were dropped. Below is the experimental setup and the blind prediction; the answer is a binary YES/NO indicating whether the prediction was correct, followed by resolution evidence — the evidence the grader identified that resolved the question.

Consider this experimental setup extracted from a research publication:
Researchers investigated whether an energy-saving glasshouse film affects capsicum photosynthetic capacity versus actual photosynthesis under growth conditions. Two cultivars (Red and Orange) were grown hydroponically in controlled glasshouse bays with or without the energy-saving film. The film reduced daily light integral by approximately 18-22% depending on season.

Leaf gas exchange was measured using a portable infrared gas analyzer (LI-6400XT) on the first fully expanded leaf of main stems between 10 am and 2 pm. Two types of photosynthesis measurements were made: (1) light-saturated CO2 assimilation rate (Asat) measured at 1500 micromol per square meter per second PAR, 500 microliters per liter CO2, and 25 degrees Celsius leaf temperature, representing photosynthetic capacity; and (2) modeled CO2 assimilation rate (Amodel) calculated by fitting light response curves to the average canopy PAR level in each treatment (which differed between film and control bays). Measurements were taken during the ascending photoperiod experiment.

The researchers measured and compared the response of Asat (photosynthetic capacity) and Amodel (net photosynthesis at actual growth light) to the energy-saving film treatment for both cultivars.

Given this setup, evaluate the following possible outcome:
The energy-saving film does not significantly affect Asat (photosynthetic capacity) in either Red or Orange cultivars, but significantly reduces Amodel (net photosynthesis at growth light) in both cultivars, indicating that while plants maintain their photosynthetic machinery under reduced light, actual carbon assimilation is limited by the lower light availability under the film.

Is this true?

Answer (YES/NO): YES